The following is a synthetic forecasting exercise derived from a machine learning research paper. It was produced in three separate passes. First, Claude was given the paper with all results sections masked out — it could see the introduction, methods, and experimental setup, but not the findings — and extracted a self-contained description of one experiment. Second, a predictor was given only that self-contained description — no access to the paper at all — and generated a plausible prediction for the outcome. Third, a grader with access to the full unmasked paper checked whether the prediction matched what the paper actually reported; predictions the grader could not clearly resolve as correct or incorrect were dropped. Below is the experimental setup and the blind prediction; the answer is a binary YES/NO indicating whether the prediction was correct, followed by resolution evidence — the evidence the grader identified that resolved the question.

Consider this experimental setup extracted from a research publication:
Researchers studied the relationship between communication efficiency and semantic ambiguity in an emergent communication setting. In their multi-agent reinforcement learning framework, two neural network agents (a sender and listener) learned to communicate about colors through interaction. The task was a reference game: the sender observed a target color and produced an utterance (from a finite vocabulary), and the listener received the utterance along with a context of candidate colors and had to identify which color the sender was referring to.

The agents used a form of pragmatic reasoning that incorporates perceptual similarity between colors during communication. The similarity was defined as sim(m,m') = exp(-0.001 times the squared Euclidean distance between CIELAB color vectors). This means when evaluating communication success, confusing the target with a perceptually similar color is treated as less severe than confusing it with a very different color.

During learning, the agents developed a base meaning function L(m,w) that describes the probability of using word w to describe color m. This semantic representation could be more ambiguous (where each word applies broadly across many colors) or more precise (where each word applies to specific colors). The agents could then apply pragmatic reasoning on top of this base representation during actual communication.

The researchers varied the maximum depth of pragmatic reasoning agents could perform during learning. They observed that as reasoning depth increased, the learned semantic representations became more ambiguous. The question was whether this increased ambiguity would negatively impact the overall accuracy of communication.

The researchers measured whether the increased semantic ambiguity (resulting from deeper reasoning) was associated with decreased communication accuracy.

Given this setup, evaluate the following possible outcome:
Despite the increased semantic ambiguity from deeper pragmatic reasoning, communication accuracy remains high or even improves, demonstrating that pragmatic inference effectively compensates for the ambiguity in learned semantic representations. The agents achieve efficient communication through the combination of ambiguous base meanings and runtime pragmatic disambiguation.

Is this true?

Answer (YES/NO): YES